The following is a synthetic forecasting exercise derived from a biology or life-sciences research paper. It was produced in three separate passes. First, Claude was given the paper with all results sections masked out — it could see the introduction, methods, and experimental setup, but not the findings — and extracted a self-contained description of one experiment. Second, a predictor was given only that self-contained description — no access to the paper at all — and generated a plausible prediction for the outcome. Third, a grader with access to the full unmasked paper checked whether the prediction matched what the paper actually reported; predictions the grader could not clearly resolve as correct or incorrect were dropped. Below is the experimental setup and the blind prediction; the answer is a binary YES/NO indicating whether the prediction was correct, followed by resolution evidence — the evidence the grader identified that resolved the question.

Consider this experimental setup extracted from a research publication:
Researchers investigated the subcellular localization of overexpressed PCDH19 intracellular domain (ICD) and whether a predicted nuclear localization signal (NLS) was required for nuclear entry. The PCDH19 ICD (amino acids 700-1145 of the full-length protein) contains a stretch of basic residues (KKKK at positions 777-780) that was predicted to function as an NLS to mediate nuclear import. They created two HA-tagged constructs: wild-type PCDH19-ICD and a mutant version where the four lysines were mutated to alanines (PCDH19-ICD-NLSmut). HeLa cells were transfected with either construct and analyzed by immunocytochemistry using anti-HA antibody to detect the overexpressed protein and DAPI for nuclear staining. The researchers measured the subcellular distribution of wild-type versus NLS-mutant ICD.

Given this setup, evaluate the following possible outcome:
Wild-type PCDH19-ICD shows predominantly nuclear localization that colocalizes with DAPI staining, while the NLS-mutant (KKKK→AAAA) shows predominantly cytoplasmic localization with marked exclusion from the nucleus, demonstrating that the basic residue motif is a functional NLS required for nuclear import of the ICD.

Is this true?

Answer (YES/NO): NO